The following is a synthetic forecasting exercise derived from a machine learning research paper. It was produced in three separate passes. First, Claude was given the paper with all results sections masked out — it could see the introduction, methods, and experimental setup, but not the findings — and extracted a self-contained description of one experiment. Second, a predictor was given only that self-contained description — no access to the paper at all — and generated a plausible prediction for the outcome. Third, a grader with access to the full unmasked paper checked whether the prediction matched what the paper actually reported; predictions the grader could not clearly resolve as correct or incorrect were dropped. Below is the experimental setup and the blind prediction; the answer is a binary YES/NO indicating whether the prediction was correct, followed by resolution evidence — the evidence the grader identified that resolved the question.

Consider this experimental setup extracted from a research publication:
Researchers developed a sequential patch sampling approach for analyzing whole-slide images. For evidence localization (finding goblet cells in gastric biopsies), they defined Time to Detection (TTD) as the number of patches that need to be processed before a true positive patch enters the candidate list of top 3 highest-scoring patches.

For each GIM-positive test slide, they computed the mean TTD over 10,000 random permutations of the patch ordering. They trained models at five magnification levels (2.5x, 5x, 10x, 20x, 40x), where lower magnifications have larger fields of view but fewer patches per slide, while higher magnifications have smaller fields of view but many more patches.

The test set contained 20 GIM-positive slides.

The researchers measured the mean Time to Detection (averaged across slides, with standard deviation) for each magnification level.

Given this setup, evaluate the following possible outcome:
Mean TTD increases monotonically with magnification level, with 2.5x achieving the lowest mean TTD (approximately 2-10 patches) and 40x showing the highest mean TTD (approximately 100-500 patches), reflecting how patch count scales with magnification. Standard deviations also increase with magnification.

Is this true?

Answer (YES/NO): YES